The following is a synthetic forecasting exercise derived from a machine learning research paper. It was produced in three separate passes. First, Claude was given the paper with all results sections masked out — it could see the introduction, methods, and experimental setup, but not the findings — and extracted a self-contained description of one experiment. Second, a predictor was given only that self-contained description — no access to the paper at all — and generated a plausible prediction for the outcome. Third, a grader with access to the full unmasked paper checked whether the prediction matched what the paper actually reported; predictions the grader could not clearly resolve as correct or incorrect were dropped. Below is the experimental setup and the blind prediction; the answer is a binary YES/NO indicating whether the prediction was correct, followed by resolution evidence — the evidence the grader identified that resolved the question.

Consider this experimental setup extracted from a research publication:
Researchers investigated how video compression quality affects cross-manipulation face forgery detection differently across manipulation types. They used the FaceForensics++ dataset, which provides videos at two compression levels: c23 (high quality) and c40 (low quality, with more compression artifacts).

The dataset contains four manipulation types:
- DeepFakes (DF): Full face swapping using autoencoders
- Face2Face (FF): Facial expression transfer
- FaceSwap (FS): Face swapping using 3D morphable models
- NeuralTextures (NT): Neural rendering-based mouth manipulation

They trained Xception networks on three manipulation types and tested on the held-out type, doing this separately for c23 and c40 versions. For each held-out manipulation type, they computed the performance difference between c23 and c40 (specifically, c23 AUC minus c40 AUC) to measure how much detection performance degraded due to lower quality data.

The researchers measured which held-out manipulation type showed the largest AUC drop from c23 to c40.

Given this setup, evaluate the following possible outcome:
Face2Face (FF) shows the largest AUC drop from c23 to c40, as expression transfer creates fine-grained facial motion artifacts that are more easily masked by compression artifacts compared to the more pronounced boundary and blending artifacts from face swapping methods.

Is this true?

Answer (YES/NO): NO